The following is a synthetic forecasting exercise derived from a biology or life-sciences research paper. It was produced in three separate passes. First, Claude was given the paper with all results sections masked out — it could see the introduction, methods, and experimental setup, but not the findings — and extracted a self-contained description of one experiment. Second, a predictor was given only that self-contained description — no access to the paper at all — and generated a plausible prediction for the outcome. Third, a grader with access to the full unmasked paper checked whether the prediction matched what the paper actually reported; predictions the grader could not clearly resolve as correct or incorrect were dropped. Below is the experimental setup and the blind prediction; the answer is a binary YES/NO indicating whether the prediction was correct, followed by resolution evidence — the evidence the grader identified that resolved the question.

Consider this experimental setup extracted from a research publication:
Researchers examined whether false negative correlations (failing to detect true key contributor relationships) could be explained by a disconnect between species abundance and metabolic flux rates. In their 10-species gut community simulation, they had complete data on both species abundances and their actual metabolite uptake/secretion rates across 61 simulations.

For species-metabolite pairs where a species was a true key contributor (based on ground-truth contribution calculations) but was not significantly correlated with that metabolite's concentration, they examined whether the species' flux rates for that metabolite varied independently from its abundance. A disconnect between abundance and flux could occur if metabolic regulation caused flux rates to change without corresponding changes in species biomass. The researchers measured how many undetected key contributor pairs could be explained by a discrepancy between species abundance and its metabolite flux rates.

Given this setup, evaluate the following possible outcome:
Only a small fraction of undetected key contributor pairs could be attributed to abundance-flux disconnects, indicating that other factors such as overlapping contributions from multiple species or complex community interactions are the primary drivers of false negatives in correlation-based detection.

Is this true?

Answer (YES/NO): YES